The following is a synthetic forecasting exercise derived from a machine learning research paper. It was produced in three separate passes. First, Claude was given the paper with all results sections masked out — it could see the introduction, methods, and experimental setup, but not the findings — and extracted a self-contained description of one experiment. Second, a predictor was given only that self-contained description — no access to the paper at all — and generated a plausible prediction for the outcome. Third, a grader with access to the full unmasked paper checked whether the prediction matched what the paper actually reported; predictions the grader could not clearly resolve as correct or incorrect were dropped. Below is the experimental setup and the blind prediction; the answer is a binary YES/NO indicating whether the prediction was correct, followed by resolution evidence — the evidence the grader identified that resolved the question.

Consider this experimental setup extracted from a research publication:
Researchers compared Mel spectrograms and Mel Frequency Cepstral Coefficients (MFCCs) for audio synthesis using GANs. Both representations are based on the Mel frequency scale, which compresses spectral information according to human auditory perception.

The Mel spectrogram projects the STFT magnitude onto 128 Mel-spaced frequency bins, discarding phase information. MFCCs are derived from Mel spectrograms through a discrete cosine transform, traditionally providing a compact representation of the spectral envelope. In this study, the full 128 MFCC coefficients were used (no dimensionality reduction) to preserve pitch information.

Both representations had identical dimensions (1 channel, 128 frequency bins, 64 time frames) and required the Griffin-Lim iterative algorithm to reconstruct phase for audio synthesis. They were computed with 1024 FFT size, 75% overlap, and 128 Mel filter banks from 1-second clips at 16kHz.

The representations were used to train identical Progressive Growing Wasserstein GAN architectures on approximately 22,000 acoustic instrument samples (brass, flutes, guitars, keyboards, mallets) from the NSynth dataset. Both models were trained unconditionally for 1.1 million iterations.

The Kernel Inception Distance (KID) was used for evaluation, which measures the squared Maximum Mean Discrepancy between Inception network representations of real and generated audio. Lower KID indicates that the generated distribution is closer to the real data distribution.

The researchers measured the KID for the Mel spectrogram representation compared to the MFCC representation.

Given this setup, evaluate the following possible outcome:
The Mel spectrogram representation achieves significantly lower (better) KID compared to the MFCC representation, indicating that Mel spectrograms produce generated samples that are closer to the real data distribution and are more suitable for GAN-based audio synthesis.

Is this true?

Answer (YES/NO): NO